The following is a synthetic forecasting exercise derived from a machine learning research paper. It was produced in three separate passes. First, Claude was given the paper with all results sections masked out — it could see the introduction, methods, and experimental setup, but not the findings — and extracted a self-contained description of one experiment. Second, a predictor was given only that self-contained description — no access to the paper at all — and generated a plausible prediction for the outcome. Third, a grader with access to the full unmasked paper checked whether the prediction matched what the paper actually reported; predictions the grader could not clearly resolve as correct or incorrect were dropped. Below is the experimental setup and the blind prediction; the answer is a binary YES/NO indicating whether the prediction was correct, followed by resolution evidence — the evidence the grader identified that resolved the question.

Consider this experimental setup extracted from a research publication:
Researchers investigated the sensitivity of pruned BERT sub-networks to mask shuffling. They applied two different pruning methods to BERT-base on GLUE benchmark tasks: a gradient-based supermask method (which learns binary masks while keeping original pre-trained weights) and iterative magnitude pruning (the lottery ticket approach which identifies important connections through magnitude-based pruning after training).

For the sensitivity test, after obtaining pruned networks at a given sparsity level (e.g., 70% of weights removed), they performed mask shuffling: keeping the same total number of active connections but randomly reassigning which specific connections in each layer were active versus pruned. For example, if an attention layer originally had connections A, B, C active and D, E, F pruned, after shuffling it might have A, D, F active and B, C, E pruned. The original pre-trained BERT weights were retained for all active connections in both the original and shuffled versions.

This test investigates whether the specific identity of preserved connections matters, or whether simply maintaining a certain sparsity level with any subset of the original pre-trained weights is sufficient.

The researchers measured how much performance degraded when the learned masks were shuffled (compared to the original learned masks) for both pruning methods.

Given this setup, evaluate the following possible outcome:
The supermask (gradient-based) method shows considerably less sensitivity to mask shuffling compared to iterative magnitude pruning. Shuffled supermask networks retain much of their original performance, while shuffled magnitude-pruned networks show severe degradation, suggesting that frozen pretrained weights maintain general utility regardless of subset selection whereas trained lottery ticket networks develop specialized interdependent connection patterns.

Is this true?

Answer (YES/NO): NO